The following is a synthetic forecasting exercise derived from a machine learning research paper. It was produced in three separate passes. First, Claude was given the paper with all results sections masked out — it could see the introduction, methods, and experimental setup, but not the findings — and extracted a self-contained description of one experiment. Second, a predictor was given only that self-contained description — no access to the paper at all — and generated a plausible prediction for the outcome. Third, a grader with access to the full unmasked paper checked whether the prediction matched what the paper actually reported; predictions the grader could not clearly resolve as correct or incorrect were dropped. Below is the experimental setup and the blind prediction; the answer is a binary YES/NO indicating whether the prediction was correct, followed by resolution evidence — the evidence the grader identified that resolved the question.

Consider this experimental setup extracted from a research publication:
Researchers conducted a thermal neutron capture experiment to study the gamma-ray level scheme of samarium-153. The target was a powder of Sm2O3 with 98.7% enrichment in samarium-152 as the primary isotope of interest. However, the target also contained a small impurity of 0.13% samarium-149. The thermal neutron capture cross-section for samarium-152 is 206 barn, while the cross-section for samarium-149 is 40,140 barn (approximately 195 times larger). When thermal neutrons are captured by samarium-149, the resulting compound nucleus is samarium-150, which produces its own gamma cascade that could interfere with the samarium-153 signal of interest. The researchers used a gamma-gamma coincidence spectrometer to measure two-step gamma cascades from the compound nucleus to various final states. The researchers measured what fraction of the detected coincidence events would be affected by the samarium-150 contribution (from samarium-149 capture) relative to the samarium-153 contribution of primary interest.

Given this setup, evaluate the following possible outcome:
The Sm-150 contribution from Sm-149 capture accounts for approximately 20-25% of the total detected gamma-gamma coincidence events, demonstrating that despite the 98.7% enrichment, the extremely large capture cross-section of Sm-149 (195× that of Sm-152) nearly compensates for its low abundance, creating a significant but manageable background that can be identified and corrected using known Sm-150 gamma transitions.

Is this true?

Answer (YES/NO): YES